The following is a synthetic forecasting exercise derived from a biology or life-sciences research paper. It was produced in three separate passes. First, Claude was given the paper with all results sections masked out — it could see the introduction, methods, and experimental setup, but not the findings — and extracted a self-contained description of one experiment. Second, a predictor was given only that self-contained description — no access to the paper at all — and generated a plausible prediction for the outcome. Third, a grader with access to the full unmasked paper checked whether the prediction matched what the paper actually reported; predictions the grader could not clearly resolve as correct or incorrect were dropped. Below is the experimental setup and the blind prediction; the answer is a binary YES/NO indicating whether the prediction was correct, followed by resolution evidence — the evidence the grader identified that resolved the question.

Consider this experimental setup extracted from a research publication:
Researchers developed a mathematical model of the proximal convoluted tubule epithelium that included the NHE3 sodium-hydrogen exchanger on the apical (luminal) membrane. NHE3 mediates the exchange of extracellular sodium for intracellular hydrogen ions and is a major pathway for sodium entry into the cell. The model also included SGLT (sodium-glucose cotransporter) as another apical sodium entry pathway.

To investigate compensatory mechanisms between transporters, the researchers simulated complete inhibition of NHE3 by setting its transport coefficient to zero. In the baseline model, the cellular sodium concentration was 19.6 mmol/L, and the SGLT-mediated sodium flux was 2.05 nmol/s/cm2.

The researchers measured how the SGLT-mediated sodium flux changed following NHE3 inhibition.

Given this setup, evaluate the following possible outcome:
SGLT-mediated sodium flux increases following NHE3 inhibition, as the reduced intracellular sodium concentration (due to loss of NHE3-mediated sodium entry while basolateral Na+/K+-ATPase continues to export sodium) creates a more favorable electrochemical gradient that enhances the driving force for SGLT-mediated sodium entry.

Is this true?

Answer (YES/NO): YES